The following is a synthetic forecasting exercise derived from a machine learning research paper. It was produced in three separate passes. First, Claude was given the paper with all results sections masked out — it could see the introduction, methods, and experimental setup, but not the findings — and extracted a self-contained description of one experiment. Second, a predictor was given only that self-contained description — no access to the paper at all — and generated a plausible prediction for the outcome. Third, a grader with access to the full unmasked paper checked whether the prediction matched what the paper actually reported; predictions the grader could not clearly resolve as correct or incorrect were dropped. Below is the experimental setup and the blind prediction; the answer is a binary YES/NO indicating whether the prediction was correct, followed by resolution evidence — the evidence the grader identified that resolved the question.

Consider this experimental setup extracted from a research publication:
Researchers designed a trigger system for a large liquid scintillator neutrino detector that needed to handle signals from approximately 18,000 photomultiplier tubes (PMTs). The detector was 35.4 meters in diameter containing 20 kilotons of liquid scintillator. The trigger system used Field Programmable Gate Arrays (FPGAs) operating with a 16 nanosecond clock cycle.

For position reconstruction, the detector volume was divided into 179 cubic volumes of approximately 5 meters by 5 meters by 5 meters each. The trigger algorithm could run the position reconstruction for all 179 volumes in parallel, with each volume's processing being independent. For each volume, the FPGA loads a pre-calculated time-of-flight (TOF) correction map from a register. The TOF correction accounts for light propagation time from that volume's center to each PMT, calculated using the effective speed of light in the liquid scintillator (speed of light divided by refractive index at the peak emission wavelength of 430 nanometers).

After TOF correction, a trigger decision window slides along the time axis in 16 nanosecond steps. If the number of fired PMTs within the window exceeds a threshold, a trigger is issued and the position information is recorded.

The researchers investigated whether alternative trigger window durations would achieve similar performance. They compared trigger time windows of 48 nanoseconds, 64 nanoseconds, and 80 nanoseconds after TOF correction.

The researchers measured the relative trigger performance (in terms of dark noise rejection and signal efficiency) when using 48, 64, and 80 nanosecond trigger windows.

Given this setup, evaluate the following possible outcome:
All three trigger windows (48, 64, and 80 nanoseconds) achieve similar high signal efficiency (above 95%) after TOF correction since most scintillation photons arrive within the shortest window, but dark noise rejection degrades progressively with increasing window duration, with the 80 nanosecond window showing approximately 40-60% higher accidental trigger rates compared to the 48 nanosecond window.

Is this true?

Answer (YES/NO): NO